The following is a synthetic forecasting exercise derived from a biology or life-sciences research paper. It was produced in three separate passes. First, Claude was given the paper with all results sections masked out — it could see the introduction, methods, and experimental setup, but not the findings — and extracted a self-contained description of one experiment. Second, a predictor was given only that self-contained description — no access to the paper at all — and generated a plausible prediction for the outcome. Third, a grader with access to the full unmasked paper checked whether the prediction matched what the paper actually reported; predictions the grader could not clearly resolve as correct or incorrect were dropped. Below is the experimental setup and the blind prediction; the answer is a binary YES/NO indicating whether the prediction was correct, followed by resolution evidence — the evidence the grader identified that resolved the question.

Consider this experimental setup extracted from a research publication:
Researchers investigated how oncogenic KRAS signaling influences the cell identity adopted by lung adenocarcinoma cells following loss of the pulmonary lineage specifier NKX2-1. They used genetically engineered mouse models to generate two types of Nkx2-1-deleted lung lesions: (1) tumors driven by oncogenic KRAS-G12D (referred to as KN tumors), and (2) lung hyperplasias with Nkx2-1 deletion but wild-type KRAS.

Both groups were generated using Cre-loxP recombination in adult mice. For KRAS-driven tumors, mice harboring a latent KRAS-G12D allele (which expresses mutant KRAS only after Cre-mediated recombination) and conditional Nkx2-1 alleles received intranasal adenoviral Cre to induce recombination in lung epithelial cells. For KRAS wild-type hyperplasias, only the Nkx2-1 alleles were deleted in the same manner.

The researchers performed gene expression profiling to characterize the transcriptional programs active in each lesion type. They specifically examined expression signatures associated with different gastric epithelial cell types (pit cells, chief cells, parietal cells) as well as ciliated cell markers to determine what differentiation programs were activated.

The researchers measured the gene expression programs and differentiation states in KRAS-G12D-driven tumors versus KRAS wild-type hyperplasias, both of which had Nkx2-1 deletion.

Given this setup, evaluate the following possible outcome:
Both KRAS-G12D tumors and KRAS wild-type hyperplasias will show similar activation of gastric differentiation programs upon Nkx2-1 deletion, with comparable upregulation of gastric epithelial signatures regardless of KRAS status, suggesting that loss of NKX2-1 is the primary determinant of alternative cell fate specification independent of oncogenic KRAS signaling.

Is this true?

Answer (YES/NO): NO